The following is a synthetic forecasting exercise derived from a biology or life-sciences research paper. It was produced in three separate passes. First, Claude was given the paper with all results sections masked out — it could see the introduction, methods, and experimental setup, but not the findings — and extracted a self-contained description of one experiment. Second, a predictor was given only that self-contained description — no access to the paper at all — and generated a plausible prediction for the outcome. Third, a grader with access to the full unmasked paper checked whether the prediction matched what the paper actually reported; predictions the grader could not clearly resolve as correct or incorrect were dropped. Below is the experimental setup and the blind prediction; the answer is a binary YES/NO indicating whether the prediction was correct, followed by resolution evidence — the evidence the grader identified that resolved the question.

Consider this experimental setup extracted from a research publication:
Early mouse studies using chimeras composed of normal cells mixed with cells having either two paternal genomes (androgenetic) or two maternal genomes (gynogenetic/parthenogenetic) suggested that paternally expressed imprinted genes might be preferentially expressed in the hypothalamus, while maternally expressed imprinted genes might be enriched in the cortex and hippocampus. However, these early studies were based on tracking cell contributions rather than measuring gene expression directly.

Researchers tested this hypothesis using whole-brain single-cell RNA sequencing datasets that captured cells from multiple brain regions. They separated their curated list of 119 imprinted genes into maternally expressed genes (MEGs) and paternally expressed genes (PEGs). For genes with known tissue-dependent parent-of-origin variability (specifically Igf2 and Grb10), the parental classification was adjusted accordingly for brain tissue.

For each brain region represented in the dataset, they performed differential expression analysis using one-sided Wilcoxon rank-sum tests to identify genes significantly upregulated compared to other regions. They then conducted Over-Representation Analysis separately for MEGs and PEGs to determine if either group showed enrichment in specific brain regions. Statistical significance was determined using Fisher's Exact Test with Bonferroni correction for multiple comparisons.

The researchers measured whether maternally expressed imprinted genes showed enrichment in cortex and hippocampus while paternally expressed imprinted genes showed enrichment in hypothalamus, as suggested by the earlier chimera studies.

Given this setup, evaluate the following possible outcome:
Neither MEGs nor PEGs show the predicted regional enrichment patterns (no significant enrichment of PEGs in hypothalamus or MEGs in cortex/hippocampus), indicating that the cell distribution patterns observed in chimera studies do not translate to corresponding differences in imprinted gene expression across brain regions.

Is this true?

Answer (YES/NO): NO